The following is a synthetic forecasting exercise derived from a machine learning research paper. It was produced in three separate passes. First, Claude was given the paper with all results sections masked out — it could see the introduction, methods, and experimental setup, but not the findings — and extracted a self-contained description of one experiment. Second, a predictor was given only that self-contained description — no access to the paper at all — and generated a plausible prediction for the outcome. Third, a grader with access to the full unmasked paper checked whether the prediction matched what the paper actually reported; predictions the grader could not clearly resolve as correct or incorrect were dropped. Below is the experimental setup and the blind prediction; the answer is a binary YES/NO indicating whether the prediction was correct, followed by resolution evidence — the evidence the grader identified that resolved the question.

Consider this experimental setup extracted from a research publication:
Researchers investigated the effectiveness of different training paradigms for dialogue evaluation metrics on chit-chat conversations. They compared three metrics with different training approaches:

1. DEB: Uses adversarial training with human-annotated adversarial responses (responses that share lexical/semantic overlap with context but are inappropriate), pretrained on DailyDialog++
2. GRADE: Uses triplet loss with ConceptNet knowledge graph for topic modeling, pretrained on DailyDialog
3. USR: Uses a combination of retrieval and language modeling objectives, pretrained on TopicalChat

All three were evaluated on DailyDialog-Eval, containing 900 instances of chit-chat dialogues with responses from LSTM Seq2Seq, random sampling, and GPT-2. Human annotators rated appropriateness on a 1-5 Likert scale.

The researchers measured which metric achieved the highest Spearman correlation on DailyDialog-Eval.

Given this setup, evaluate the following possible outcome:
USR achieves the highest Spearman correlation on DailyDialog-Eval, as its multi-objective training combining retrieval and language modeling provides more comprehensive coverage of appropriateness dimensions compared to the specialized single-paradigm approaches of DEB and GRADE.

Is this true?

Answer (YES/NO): NO